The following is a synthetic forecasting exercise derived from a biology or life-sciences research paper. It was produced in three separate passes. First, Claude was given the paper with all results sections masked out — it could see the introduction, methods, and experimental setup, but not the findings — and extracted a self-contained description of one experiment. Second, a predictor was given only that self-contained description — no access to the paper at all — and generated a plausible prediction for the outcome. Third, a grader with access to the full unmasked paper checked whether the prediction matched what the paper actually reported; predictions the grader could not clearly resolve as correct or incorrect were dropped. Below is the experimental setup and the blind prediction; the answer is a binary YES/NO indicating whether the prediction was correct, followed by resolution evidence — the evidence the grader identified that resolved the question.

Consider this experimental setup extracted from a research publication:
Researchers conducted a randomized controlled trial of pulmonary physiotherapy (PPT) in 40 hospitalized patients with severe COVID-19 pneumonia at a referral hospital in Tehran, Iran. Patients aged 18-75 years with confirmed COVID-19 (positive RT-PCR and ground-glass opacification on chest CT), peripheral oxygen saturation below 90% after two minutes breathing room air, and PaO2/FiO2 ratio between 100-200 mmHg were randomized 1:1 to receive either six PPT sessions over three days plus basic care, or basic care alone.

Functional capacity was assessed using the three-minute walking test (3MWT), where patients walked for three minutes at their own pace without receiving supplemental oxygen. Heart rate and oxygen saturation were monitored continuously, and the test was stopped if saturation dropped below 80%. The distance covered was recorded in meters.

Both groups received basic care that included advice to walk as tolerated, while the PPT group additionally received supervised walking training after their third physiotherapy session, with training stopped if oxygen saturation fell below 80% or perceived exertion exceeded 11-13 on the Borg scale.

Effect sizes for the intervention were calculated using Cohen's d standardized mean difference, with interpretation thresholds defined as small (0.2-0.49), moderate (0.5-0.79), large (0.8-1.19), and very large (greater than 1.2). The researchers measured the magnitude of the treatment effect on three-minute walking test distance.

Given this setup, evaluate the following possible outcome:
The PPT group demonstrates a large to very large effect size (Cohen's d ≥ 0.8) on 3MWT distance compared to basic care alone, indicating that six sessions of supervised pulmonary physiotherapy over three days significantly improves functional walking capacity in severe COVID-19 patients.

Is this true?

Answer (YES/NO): YES